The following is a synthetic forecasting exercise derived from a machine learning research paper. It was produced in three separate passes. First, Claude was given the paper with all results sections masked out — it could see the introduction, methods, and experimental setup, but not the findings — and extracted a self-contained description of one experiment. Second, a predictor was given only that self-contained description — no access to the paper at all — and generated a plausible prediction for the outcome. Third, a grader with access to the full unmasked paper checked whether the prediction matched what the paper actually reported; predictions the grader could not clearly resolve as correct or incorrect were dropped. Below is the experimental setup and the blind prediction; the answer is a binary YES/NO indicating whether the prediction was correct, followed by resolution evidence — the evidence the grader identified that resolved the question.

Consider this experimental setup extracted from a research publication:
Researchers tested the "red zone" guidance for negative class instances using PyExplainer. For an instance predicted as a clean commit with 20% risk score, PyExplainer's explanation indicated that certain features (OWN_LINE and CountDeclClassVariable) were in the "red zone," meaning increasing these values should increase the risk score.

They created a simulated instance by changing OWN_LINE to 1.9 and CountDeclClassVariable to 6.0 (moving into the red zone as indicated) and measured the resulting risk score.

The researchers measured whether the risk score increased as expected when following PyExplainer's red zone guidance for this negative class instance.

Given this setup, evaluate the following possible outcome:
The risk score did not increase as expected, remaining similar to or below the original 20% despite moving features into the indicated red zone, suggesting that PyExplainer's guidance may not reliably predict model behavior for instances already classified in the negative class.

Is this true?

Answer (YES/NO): YES